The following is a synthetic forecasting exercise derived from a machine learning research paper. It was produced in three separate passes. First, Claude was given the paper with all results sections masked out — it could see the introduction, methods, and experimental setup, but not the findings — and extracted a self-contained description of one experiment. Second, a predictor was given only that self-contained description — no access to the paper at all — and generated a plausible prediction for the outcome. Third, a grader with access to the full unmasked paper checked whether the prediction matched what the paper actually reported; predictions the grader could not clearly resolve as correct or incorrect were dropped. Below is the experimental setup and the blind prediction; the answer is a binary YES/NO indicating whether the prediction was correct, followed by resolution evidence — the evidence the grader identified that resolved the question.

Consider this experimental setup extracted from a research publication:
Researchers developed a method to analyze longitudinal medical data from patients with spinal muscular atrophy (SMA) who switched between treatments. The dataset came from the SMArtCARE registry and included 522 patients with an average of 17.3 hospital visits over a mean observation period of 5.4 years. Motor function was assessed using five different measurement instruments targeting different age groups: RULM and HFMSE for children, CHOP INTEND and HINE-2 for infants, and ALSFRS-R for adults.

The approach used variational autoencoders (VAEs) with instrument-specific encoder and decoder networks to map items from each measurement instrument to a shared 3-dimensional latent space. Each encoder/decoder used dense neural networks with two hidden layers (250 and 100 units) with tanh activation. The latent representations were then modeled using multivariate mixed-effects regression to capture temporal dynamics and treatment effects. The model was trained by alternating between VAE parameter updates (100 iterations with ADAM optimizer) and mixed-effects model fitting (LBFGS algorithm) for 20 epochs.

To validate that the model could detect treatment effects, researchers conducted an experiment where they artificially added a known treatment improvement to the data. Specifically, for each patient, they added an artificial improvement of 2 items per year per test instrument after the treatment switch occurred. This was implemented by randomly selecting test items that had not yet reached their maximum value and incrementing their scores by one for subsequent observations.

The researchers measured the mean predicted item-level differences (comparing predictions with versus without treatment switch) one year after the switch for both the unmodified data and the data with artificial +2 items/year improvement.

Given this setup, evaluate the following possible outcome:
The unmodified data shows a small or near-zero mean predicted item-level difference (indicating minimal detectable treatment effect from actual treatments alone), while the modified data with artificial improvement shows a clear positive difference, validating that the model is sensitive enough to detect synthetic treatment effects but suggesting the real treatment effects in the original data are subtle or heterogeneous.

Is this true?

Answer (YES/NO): NO